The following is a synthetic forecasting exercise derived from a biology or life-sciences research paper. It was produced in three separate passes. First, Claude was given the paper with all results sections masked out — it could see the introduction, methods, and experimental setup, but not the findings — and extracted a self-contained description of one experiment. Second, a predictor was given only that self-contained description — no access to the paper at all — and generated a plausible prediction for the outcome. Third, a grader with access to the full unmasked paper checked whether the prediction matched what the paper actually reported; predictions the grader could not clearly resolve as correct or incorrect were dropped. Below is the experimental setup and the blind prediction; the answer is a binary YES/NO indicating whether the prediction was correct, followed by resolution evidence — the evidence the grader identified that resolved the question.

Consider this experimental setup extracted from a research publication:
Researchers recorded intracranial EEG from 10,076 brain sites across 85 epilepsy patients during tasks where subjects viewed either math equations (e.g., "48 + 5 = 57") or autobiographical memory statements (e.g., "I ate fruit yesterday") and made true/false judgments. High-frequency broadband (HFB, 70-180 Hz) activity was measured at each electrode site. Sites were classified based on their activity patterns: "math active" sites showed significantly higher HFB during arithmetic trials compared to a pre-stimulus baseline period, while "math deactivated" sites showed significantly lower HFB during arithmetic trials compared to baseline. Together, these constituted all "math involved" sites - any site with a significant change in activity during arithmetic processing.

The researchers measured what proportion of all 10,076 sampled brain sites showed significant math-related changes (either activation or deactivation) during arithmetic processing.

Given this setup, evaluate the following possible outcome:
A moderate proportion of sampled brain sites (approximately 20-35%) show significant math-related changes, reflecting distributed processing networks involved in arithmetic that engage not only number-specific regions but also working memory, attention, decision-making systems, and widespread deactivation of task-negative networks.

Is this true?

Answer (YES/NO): NO